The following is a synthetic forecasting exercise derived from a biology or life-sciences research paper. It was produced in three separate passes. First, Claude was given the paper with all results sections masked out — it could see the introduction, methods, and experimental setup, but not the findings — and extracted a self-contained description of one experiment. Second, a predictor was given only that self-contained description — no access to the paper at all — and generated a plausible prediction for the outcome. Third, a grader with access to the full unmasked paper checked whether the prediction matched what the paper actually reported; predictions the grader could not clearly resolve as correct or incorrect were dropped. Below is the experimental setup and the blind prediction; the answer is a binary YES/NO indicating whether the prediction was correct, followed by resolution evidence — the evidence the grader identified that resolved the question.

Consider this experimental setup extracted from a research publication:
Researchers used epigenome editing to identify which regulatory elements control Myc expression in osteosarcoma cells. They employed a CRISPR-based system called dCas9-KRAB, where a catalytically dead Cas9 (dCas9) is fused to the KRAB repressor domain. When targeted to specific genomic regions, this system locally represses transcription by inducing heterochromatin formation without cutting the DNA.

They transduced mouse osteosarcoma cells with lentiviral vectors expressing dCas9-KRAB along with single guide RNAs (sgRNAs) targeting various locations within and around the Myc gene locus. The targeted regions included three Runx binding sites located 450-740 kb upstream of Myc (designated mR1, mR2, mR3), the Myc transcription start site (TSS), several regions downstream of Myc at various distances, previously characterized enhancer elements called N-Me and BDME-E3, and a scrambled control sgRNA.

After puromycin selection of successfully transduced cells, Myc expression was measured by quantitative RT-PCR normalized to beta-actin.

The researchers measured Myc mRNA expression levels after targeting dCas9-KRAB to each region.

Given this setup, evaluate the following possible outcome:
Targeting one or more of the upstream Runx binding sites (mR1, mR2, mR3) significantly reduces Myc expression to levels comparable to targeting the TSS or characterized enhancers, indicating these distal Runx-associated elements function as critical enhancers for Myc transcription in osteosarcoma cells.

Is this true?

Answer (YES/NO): NO